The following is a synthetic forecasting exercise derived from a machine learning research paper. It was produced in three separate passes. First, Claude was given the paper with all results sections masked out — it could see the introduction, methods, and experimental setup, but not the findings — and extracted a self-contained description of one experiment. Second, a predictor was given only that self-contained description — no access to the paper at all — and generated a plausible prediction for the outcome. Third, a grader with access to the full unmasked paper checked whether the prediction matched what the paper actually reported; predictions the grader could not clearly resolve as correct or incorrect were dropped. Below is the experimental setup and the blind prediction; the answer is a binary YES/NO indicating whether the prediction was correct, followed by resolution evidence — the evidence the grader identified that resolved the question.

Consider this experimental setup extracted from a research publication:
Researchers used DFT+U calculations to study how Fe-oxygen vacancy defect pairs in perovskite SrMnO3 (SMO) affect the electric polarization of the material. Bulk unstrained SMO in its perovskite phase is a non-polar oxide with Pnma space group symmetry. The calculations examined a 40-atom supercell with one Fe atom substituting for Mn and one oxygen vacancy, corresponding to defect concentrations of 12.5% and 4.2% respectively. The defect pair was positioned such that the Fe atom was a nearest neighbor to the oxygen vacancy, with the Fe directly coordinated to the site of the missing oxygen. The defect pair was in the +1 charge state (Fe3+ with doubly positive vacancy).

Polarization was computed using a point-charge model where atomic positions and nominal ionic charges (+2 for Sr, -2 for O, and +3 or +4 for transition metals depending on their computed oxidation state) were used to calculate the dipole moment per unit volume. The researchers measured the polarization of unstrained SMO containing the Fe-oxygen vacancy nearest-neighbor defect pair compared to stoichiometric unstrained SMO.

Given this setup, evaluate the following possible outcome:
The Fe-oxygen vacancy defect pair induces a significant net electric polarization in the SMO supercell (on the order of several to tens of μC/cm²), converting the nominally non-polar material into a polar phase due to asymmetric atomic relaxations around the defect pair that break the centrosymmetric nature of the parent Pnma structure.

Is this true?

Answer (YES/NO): NO